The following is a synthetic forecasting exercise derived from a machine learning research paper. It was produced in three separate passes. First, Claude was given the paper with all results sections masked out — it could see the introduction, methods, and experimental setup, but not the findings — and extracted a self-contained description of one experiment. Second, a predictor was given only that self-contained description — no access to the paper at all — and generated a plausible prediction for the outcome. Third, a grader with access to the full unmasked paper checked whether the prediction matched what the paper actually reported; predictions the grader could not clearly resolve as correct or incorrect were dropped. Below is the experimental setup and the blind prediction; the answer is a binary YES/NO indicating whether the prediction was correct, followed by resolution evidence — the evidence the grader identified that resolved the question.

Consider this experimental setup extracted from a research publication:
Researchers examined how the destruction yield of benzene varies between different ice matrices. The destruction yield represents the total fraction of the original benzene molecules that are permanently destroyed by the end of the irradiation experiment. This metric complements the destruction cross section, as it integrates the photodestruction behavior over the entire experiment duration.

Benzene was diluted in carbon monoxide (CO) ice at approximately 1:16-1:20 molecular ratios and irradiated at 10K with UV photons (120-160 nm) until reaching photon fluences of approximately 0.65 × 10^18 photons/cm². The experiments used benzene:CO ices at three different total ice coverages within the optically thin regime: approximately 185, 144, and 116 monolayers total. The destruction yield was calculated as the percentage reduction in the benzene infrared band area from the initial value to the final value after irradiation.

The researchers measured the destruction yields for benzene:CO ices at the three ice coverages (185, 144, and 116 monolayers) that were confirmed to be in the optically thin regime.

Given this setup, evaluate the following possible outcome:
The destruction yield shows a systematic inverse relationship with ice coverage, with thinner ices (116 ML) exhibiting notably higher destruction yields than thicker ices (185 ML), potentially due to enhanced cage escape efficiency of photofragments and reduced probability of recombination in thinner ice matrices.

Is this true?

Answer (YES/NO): NO